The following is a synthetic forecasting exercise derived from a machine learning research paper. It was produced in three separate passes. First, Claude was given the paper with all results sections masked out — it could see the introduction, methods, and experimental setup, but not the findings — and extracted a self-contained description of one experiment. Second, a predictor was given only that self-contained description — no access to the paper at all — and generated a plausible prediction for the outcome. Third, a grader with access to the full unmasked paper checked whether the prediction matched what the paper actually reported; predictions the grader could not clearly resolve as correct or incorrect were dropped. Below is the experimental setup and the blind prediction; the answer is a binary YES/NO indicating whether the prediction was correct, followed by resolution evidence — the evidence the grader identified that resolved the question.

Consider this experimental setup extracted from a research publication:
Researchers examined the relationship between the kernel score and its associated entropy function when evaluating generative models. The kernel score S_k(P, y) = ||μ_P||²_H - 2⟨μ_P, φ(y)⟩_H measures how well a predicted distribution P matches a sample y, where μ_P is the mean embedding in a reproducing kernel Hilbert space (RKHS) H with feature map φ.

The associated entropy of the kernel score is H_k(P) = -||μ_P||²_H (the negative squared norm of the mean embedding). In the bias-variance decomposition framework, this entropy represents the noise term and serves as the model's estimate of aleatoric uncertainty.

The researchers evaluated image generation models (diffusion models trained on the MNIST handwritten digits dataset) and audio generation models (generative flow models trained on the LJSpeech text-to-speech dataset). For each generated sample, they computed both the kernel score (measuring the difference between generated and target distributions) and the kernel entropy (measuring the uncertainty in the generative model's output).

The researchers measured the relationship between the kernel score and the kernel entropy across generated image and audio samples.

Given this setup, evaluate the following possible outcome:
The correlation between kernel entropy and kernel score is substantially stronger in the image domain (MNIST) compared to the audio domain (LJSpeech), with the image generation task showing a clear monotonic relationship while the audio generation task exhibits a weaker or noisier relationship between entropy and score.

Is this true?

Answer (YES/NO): NO